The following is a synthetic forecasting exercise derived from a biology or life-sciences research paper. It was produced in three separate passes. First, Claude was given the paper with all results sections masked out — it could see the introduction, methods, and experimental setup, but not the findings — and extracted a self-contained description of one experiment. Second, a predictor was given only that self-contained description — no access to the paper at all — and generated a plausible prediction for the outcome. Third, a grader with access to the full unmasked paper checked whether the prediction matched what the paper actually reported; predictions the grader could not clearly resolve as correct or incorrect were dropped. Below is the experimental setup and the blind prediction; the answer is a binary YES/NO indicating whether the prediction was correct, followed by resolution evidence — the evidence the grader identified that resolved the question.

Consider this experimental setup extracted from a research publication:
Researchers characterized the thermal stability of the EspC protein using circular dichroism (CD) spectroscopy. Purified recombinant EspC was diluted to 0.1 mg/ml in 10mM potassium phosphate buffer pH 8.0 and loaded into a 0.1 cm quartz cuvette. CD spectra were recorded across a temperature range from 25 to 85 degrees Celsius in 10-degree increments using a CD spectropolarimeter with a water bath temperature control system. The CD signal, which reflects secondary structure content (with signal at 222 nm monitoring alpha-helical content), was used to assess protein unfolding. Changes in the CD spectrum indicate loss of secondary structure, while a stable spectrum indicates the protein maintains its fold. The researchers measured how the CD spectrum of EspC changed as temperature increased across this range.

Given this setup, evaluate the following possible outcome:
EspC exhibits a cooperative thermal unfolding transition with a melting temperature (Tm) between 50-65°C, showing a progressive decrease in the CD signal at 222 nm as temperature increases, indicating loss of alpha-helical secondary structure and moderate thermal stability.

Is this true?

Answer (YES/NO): NO